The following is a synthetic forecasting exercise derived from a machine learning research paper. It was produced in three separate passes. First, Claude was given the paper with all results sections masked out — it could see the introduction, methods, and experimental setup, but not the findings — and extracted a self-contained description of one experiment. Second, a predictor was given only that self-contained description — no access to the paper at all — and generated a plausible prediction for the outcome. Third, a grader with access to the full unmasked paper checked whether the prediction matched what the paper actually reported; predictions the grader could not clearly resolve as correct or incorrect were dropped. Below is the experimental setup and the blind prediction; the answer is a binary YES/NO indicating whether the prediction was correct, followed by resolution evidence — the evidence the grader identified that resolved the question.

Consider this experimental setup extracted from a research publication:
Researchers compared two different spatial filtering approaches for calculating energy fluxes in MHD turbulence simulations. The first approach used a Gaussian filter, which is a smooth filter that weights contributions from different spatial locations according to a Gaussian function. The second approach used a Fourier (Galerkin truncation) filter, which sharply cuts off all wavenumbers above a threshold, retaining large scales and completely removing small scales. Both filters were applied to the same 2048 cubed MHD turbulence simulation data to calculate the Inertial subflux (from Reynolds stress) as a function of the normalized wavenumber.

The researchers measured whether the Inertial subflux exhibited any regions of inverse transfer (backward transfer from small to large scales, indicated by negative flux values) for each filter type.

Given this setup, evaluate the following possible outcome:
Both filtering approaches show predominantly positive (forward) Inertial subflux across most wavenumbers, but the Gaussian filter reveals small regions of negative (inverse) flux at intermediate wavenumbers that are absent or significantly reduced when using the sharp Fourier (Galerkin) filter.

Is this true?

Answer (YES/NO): NO